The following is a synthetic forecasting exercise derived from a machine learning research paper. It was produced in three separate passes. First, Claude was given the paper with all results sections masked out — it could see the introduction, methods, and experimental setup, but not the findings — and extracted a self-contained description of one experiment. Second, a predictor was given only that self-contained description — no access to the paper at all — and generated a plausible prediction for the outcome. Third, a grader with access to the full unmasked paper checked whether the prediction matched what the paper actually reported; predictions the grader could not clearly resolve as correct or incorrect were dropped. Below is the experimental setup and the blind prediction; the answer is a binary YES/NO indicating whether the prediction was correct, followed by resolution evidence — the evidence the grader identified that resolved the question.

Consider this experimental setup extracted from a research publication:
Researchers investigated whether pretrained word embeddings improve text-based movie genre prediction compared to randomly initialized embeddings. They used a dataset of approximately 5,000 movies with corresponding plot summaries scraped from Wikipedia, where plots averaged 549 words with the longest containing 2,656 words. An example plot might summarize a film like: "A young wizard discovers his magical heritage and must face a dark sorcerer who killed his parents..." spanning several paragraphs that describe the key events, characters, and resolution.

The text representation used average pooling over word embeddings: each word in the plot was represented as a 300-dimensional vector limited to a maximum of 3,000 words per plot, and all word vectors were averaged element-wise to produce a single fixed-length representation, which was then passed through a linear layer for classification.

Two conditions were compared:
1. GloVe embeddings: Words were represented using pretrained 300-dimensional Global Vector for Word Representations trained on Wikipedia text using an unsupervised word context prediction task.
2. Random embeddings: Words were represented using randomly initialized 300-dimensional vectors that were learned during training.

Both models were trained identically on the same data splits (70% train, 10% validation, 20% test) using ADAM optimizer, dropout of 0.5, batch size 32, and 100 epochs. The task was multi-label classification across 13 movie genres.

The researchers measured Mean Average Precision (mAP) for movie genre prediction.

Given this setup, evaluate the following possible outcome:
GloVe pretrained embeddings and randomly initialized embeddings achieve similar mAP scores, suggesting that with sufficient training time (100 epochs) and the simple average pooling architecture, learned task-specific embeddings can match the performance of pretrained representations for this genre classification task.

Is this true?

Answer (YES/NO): NO